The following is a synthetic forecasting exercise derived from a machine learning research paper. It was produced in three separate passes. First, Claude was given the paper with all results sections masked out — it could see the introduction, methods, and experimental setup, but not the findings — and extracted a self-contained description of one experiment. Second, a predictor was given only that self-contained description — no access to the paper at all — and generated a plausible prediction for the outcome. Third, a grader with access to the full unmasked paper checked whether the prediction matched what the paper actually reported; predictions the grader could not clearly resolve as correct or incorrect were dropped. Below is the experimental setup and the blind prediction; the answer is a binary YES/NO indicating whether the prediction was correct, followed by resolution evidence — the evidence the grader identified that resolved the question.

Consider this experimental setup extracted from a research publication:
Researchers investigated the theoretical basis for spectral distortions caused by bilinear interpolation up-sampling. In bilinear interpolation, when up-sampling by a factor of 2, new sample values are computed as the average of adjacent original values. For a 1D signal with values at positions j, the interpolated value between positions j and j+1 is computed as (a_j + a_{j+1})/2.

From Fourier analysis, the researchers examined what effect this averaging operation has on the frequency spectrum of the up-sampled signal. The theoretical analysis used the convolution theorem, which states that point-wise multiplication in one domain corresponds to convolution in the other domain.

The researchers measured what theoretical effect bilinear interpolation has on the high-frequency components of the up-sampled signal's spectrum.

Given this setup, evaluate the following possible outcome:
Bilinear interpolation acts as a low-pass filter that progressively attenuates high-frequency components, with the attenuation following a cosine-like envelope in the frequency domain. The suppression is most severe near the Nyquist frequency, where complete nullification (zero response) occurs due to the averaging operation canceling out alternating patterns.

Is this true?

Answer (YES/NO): NO